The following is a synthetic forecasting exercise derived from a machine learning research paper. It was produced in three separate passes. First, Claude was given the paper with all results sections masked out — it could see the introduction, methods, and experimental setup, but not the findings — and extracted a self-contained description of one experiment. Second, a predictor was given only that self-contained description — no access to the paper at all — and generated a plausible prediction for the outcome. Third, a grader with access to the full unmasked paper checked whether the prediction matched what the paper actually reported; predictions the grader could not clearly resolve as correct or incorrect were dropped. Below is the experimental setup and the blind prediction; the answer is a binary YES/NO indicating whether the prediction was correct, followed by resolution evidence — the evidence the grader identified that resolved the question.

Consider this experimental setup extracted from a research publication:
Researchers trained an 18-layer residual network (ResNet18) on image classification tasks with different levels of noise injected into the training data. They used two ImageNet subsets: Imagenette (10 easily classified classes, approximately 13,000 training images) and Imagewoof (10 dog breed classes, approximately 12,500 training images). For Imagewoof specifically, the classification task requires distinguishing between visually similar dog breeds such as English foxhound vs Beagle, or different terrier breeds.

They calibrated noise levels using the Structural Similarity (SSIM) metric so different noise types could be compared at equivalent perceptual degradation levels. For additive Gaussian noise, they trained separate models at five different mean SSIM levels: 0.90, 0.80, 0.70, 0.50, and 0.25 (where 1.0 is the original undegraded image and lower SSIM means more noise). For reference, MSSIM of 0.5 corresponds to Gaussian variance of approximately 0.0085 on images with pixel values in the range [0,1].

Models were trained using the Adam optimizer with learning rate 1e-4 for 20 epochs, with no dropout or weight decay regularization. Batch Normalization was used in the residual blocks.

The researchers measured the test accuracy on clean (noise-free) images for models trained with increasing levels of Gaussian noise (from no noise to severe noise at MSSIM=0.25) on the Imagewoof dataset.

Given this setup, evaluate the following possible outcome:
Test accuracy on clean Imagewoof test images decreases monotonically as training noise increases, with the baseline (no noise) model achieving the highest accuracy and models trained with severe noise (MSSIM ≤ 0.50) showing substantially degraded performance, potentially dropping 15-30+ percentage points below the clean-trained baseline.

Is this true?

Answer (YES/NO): NO